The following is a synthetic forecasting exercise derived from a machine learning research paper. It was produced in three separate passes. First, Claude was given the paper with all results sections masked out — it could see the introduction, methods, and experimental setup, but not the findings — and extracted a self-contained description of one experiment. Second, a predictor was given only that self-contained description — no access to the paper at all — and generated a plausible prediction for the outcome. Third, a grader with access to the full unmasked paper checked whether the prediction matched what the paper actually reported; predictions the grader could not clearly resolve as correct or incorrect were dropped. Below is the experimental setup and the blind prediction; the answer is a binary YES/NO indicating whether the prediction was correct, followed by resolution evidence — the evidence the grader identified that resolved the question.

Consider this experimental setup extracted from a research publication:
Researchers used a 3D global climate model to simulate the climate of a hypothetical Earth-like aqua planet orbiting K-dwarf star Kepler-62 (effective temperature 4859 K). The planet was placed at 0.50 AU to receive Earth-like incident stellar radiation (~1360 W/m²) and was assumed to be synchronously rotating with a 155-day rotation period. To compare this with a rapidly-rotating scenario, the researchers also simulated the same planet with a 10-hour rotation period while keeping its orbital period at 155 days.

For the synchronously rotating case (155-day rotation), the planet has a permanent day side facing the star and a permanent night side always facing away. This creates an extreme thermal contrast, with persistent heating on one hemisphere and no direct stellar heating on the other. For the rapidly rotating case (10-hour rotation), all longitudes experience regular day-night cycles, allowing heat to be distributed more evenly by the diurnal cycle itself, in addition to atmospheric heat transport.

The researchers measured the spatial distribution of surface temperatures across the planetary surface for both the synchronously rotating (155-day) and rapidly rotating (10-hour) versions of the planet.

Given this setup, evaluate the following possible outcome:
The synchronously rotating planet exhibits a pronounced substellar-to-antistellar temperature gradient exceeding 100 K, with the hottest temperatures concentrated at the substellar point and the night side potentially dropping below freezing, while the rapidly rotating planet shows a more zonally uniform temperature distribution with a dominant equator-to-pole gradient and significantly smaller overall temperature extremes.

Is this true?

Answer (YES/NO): NO